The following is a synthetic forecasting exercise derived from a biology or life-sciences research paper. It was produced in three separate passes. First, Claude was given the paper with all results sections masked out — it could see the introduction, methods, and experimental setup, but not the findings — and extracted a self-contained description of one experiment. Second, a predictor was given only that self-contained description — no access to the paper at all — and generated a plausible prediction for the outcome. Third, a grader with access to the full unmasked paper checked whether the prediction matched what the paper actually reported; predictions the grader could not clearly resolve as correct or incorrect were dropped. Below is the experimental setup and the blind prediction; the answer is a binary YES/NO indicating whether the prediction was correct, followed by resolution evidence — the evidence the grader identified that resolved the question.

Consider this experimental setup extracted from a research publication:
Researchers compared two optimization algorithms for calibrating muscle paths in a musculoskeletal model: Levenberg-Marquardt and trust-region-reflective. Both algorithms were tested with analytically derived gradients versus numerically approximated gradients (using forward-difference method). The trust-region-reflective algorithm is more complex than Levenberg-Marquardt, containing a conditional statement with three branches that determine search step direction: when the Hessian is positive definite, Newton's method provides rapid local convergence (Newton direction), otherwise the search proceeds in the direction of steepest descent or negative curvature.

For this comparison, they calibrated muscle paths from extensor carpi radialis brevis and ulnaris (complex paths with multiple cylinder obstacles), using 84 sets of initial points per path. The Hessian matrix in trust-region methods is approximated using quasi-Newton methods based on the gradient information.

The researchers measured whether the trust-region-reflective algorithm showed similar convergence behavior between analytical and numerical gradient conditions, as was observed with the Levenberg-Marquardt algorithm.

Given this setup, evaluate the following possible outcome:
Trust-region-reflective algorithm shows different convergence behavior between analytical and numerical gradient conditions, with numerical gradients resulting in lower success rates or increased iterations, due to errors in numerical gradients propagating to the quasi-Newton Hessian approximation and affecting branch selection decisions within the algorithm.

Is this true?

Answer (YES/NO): YES